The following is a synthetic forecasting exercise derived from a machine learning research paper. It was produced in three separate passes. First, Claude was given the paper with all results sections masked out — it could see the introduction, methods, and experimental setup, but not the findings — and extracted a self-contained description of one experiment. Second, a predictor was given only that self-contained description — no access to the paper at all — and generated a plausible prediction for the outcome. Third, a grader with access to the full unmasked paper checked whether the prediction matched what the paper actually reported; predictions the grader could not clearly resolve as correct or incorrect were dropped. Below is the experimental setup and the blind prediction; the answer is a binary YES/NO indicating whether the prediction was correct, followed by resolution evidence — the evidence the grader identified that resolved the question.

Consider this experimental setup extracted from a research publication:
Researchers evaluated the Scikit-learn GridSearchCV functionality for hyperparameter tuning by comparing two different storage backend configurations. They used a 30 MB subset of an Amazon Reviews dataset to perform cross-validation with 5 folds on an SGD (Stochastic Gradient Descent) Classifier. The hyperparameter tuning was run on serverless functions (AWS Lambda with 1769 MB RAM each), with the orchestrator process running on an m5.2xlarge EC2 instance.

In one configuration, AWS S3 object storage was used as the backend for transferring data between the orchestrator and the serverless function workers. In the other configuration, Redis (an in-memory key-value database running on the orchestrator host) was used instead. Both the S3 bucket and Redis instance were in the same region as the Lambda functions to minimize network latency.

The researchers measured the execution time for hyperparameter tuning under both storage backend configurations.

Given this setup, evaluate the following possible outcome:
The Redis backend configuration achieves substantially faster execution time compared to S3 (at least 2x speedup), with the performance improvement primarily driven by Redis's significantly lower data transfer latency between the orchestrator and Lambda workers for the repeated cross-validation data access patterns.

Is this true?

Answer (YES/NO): NO